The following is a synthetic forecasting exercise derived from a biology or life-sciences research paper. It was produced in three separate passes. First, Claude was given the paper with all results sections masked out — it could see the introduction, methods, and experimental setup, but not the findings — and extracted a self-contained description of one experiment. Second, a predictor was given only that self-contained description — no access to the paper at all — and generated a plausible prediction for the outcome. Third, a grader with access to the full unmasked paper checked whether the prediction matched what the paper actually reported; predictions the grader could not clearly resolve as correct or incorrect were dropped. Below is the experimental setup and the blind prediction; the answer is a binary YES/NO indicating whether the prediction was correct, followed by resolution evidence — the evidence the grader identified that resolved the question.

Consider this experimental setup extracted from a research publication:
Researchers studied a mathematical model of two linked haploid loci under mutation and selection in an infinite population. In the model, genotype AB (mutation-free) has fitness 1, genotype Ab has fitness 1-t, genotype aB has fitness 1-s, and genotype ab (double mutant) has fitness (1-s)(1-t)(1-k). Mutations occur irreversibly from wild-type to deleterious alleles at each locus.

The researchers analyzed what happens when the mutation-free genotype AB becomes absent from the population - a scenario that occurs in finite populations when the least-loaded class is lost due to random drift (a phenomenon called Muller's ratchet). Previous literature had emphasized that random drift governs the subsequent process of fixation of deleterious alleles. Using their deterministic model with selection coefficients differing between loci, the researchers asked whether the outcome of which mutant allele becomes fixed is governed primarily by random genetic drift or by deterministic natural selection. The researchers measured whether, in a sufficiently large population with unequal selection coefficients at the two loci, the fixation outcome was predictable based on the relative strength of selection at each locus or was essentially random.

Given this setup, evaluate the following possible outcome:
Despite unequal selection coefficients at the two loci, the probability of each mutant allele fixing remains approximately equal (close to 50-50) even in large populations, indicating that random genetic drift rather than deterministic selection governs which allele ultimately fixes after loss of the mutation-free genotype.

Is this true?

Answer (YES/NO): NO